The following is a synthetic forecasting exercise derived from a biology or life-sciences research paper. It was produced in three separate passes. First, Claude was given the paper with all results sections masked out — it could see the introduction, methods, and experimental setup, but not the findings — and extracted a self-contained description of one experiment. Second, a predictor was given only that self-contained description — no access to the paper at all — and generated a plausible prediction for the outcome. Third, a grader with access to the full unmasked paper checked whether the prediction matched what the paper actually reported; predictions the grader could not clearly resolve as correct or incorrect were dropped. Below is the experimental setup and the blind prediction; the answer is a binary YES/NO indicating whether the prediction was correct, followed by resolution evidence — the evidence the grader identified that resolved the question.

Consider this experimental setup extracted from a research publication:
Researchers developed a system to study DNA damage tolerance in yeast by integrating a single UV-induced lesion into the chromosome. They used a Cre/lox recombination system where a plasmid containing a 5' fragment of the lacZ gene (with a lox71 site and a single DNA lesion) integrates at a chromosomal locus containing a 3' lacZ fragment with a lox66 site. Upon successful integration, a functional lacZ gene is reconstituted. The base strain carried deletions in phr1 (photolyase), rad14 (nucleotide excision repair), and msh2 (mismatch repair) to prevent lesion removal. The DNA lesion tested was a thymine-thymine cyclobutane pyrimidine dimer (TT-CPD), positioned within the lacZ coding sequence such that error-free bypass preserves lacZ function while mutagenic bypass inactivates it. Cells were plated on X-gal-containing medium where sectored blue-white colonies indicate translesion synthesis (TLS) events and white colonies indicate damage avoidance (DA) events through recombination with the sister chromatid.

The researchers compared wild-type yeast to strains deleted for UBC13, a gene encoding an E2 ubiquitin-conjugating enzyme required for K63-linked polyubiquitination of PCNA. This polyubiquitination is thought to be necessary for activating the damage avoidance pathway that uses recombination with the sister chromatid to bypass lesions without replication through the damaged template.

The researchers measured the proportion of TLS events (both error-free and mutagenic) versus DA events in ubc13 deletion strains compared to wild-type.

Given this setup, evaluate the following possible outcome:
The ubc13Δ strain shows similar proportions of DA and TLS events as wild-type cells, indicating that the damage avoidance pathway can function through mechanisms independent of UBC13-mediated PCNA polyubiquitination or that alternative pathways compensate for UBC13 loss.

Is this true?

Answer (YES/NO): YES